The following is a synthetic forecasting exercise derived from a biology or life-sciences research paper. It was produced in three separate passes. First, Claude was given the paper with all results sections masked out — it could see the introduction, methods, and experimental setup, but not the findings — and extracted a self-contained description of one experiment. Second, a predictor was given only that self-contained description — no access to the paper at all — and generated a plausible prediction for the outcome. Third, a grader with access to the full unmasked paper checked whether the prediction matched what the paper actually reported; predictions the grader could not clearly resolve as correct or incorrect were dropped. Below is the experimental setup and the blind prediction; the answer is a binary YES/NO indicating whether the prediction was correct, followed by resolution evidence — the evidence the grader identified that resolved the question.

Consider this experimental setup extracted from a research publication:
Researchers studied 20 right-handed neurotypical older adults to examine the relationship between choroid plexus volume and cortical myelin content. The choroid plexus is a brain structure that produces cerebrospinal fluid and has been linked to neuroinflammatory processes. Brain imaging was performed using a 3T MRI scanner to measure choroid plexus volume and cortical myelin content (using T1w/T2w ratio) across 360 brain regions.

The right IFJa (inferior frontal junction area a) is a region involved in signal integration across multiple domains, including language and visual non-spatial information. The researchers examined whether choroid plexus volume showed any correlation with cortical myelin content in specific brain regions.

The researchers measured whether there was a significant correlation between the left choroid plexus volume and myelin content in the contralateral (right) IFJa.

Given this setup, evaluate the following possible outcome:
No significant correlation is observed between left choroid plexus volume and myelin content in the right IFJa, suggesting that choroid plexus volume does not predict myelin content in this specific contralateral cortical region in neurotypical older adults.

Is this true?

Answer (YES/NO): NO